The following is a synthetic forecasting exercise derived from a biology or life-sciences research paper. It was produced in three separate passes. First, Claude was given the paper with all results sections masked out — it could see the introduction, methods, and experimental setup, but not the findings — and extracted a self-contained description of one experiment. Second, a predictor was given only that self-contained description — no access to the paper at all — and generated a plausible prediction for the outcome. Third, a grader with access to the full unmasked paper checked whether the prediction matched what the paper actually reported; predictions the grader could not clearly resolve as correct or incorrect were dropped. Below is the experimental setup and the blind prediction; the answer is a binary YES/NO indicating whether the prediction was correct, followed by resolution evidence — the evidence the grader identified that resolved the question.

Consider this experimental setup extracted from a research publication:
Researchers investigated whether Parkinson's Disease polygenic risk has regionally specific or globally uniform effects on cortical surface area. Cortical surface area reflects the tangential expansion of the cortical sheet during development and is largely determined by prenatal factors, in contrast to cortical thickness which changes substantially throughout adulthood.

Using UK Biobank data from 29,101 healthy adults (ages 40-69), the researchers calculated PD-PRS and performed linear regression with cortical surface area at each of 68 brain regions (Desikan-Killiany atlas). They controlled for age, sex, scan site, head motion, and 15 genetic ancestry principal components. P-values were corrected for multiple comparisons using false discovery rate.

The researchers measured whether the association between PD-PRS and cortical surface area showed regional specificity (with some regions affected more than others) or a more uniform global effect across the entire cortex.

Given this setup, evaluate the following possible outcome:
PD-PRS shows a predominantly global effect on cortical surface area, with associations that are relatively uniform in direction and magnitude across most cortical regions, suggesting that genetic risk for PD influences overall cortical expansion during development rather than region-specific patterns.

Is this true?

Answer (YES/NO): YES